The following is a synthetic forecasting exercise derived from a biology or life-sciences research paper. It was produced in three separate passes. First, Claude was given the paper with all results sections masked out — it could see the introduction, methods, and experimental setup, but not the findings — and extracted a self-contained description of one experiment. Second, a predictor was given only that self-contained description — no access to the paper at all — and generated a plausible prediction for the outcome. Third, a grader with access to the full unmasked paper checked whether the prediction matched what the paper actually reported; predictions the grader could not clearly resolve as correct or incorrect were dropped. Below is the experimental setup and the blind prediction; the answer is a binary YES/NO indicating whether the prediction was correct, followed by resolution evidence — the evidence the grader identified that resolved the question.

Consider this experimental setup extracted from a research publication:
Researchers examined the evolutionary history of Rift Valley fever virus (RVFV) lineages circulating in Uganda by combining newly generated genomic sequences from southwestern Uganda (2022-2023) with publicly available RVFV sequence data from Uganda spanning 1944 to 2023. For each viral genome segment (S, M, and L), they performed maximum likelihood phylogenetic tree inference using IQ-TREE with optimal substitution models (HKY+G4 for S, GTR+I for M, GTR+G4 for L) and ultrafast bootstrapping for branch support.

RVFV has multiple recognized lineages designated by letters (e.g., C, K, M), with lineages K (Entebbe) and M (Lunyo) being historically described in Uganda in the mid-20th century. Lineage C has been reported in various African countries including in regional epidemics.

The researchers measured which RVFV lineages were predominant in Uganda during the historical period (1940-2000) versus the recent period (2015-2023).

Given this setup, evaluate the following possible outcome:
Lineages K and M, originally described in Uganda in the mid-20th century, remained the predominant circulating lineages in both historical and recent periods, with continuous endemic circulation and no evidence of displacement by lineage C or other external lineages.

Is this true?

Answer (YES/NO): NO